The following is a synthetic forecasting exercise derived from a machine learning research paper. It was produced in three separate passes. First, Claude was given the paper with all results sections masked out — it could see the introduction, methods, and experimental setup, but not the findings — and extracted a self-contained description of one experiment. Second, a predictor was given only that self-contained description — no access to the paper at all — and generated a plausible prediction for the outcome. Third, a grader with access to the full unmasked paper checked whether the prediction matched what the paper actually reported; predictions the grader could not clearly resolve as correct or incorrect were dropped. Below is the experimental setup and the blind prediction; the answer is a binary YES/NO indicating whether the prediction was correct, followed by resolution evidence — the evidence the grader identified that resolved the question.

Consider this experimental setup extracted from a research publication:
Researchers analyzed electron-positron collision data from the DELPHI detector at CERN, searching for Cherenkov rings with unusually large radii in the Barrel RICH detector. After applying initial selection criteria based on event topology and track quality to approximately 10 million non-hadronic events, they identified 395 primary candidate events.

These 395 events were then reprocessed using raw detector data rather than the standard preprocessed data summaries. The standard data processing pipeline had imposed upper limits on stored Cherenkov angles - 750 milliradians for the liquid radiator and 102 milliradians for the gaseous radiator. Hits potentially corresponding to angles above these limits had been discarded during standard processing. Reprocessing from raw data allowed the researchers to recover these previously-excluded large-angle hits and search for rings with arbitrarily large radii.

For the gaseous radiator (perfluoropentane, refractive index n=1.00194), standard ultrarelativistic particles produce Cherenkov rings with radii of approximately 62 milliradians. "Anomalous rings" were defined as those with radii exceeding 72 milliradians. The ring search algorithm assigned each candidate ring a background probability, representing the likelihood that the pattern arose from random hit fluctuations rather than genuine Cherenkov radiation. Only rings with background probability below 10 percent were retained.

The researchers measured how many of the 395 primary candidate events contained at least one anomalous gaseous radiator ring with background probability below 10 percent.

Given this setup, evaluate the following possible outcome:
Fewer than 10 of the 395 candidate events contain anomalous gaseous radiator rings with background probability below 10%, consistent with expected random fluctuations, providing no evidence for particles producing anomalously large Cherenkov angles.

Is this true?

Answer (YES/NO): NO